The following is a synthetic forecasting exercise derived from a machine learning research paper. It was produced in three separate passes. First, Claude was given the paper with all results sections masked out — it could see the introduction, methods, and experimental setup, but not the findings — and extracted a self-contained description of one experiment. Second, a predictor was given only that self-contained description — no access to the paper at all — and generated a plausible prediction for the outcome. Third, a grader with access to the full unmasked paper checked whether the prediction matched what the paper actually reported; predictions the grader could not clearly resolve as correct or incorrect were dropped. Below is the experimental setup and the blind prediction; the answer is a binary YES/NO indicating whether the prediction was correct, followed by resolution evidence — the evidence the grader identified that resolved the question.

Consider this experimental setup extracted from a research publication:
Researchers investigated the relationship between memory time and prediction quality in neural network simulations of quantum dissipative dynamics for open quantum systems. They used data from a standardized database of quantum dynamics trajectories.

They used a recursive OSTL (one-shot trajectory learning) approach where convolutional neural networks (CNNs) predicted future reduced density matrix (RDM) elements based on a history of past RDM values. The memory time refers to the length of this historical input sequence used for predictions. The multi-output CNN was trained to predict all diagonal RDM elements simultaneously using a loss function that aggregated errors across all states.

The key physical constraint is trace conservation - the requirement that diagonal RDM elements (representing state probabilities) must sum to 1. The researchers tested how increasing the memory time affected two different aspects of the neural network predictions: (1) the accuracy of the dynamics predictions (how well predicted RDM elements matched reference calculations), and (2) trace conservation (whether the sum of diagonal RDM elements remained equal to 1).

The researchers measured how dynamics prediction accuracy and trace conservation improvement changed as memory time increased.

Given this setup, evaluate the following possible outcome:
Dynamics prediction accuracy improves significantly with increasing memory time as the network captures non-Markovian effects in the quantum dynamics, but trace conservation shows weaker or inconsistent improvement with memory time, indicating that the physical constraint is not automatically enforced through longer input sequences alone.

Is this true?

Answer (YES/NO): YES